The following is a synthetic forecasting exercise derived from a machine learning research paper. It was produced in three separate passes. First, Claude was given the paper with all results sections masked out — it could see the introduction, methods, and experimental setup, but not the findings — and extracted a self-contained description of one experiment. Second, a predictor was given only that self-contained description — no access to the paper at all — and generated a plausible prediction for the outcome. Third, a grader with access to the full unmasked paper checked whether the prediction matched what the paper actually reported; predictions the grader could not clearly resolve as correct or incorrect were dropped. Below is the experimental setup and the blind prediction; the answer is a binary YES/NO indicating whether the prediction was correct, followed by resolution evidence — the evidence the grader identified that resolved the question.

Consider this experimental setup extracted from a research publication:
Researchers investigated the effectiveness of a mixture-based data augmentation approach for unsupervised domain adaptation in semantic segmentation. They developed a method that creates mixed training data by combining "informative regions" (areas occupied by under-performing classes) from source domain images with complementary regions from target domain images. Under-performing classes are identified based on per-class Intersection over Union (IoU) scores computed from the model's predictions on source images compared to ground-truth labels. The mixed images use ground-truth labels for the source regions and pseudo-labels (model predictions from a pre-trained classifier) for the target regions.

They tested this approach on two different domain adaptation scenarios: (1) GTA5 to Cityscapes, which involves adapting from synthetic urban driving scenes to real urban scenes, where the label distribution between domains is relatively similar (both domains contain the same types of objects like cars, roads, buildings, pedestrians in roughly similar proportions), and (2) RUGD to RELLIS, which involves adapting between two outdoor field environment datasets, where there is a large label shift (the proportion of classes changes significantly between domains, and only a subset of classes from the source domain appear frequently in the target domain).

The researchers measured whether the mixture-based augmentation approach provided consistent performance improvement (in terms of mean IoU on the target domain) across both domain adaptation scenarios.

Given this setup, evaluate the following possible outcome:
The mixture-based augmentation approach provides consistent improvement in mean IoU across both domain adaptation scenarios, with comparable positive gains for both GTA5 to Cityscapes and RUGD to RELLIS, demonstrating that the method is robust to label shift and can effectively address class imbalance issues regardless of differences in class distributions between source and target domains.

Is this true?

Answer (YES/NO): NO